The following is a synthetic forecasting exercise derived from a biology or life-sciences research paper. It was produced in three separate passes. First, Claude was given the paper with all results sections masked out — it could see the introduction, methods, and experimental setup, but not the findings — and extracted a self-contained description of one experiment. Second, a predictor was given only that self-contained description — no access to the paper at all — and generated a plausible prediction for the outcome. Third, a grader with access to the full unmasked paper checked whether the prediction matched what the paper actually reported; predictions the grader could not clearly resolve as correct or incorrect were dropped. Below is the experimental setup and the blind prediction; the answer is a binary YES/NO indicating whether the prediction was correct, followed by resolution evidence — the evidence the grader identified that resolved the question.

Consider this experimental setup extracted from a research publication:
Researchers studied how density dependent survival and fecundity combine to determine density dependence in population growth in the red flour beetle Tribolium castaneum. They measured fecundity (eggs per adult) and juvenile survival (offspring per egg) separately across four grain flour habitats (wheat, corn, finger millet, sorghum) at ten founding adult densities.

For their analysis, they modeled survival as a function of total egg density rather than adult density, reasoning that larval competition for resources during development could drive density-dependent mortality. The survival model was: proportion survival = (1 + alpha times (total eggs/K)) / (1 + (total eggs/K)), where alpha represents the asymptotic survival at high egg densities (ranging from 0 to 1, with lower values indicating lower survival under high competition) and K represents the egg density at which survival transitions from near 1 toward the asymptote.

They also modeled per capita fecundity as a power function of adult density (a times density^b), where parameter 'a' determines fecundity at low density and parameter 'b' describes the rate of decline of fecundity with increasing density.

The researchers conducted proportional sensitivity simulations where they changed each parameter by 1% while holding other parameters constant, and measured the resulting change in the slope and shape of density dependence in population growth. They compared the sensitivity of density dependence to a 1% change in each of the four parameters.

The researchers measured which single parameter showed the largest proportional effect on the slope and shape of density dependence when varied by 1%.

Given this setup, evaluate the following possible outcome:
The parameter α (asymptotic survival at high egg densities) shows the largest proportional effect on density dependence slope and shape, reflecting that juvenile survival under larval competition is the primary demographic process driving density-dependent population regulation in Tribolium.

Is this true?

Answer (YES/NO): NO